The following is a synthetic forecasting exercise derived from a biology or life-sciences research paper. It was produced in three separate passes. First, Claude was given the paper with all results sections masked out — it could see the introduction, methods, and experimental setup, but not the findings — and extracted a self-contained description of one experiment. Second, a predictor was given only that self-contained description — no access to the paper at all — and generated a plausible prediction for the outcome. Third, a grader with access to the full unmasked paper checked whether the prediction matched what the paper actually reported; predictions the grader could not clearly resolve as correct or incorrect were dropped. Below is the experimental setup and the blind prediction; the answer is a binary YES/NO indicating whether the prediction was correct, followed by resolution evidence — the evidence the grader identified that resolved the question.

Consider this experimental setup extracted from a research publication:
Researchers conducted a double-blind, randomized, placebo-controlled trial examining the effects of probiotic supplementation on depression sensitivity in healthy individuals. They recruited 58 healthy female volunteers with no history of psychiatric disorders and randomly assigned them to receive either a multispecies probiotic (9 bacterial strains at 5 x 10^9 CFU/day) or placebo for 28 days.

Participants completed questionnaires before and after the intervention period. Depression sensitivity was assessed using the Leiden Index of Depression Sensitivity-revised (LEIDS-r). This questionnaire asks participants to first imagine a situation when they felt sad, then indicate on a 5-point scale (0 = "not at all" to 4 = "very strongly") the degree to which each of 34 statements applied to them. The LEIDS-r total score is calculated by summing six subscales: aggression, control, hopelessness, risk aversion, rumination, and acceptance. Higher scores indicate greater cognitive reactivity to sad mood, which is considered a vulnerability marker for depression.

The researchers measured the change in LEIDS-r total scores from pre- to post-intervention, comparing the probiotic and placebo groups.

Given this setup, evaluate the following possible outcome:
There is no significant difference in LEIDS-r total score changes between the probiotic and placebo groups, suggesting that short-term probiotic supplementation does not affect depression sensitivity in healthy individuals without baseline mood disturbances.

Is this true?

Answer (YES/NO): YES